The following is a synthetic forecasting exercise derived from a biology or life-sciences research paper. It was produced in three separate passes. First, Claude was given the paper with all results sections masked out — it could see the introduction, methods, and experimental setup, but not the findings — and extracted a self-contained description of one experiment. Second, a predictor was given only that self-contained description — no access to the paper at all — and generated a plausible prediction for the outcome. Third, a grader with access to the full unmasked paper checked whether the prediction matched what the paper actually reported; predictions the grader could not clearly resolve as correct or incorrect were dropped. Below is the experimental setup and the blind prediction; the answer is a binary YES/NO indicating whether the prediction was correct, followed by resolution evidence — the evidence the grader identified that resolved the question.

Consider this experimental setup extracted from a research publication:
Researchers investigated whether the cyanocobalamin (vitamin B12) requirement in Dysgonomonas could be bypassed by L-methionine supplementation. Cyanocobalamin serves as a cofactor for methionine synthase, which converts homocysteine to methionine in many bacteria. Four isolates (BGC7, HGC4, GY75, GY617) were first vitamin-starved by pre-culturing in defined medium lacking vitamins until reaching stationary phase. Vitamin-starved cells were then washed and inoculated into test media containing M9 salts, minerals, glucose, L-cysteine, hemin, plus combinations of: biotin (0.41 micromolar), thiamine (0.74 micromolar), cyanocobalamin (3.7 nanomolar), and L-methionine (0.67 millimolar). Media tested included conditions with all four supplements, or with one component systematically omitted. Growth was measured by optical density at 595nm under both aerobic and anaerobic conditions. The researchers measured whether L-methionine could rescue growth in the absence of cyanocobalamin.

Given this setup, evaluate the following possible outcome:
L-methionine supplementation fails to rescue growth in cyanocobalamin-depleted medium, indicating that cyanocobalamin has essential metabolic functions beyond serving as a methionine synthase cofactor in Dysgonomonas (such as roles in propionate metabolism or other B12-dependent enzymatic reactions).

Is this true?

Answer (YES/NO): NO